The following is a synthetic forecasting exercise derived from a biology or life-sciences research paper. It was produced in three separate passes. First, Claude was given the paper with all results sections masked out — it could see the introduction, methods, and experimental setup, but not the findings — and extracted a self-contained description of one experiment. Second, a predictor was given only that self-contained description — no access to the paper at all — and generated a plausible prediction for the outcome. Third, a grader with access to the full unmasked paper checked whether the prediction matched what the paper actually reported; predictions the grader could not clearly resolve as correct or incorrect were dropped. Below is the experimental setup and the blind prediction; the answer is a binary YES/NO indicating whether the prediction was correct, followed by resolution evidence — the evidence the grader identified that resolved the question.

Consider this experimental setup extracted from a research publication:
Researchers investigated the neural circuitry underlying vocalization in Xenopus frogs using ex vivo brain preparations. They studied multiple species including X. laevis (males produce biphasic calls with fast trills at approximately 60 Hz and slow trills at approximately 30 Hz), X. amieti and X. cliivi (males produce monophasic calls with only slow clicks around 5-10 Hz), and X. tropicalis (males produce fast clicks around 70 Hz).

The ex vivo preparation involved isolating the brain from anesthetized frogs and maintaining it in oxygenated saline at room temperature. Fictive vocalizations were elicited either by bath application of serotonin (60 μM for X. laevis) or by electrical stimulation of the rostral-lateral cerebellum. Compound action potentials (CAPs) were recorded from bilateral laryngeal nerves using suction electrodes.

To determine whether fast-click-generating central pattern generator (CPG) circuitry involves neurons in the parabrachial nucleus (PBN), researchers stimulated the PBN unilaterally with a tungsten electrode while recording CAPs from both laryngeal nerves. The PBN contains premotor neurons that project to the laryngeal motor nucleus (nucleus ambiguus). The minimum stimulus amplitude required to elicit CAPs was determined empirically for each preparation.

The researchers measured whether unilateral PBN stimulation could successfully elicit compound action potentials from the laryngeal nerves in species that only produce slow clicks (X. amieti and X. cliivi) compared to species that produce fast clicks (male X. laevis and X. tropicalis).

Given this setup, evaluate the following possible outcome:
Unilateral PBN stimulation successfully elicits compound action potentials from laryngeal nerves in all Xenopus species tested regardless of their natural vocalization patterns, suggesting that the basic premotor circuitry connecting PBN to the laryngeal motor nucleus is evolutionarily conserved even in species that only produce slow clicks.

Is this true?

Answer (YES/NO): NO